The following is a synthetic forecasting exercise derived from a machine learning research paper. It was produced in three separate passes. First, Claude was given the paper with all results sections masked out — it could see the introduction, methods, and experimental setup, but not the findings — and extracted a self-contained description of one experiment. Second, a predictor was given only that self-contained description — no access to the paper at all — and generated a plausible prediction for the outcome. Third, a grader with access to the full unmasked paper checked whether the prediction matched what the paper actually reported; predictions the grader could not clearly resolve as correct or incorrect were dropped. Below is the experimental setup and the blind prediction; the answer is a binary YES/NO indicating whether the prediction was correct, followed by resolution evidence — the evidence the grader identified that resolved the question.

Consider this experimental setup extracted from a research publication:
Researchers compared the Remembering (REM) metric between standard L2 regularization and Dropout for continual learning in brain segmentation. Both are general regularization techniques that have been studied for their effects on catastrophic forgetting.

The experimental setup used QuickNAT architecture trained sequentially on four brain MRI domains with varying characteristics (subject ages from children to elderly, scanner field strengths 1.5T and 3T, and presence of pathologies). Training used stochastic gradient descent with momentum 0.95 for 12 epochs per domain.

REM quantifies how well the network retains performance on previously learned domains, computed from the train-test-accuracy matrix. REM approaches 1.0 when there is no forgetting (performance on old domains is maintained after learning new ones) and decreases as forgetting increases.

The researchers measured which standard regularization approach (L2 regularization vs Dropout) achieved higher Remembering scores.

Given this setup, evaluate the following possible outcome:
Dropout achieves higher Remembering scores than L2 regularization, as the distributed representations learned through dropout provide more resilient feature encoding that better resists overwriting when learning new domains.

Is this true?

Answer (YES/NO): YES